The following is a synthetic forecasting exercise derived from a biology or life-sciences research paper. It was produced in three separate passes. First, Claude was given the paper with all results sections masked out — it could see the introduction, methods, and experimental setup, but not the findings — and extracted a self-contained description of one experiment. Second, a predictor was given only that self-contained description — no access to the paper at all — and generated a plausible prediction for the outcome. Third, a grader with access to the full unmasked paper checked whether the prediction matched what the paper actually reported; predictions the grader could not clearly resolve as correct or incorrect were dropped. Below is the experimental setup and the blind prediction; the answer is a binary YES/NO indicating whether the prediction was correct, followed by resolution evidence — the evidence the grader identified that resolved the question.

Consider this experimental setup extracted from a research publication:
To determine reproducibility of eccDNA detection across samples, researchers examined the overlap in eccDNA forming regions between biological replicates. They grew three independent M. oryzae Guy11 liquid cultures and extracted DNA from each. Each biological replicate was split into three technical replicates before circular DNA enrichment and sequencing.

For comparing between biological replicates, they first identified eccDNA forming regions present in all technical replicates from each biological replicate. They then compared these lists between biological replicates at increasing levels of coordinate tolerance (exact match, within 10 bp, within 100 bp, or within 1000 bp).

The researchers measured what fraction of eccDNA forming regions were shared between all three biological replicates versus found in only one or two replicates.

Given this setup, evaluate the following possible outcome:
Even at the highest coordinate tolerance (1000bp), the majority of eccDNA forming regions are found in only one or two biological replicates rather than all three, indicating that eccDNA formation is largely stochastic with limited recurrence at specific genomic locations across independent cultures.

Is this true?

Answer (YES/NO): NO